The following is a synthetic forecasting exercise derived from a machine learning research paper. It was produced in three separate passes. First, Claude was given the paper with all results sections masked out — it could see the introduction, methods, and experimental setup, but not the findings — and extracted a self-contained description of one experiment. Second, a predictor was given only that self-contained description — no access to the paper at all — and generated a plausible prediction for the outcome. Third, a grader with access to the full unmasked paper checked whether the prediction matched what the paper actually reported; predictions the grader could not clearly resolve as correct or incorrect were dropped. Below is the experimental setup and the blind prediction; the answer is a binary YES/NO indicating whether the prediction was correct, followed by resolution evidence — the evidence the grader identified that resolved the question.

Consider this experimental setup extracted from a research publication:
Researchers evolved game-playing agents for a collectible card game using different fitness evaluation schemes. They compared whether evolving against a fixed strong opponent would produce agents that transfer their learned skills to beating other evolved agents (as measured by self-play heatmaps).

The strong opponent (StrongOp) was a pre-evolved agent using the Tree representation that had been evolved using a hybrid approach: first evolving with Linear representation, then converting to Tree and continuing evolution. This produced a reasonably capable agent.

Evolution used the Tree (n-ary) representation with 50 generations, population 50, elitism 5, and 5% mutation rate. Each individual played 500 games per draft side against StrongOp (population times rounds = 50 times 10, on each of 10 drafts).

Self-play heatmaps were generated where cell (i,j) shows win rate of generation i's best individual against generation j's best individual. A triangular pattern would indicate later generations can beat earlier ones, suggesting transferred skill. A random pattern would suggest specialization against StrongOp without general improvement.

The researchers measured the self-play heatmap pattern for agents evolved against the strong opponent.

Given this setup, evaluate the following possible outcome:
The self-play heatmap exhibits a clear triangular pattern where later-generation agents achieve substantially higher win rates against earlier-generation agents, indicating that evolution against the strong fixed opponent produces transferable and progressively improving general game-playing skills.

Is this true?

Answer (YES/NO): NO